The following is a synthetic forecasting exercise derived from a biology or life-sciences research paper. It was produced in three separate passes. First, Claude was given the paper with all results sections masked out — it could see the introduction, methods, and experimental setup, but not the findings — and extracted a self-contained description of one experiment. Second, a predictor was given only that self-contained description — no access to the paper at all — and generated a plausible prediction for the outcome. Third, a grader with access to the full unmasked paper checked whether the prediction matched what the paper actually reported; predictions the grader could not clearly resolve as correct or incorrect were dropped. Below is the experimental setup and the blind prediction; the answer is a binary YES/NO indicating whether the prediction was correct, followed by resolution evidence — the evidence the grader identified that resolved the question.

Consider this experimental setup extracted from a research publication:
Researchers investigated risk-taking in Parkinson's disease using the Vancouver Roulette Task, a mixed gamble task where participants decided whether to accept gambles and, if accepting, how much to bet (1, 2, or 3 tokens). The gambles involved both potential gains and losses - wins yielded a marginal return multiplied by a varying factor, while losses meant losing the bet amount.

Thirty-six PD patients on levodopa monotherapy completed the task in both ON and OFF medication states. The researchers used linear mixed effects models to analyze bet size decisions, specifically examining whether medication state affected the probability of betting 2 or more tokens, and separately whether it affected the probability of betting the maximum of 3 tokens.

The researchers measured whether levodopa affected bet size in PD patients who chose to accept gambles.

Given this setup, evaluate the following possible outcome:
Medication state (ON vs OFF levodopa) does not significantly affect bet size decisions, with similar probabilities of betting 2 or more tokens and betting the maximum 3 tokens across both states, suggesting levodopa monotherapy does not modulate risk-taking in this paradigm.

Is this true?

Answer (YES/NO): YES